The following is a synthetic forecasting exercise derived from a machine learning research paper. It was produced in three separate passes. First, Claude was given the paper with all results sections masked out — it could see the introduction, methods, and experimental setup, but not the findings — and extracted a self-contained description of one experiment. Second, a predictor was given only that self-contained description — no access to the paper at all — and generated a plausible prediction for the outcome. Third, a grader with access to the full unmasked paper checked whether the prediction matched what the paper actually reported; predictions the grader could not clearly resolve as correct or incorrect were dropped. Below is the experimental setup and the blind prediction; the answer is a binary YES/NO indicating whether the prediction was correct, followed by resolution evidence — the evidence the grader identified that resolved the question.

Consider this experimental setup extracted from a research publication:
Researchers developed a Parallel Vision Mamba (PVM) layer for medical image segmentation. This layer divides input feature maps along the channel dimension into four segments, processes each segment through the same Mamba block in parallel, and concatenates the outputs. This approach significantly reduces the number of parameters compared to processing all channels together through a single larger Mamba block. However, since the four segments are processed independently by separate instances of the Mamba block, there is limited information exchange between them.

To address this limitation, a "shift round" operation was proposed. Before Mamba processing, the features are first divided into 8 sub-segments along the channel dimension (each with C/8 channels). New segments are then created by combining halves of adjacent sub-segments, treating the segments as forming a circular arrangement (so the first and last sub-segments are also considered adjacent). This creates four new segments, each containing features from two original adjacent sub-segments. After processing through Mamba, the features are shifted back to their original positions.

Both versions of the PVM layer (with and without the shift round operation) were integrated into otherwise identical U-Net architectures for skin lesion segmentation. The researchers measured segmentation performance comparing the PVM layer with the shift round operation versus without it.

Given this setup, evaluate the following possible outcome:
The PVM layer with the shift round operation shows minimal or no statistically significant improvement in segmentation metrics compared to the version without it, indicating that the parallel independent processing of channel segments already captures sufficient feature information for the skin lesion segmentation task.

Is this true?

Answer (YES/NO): NO